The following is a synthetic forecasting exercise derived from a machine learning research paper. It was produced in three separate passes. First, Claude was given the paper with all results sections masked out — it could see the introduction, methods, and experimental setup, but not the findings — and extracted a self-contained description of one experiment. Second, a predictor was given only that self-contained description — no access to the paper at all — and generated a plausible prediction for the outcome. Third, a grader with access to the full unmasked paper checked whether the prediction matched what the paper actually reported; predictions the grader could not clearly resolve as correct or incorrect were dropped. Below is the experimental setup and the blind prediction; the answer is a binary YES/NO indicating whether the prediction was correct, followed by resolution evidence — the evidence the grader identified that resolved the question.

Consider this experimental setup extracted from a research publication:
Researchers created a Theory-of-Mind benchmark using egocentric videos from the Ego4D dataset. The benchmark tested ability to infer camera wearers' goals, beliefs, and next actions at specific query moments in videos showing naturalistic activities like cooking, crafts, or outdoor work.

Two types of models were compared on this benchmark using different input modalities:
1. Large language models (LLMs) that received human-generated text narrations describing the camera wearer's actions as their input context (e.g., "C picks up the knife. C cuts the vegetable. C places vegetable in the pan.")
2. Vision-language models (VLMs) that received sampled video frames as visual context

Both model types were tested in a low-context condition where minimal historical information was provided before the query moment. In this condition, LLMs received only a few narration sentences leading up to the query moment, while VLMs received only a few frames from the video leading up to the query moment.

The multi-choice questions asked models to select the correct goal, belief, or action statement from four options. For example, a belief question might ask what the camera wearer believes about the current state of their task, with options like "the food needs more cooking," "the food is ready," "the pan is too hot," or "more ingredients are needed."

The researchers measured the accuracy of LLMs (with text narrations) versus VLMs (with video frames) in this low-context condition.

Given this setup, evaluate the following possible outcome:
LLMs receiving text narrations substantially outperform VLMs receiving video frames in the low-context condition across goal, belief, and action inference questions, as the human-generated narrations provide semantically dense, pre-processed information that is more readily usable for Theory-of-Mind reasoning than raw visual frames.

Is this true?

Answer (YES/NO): NO